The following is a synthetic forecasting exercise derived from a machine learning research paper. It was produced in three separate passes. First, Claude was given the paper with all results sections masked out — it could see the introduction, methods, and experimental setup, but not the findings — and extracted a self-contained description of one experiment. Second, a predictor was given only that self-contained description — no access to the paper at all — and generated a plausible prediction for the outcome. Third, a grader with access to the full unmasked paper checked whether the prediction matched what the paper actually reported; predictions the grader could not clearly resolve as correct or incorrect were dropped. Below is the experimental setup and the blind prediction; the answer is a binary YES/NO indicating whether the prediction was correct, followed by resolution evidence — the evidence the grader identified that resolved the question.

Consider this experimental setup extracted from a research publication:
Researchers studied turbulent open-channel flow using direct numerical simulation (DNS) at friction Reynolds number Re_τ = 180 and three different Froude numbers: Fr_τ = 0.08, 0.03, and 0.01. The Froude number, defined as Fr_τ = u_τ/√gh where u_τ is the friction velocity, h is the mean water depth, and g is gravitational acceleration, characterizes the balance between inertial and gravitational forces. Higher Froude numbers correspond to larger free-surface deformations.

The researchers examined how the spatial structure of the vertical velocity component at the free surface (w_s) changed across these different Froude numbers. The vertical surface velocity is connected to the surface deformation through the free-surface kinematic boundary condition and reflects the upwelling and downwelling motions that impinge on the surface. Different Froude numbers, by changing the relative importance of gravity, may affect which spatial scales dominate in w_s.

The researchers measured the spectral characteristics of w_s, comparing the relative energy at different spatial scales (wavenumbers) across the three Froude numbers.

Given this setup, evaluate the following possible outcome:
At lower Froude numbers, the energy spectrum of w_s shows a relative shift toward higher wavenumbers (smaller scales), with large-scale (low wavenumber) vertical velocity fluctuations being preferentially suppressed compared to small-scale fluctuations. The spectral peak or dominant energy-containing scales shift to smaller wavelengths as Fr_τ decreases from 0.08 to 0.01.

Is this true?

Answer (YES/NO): YES